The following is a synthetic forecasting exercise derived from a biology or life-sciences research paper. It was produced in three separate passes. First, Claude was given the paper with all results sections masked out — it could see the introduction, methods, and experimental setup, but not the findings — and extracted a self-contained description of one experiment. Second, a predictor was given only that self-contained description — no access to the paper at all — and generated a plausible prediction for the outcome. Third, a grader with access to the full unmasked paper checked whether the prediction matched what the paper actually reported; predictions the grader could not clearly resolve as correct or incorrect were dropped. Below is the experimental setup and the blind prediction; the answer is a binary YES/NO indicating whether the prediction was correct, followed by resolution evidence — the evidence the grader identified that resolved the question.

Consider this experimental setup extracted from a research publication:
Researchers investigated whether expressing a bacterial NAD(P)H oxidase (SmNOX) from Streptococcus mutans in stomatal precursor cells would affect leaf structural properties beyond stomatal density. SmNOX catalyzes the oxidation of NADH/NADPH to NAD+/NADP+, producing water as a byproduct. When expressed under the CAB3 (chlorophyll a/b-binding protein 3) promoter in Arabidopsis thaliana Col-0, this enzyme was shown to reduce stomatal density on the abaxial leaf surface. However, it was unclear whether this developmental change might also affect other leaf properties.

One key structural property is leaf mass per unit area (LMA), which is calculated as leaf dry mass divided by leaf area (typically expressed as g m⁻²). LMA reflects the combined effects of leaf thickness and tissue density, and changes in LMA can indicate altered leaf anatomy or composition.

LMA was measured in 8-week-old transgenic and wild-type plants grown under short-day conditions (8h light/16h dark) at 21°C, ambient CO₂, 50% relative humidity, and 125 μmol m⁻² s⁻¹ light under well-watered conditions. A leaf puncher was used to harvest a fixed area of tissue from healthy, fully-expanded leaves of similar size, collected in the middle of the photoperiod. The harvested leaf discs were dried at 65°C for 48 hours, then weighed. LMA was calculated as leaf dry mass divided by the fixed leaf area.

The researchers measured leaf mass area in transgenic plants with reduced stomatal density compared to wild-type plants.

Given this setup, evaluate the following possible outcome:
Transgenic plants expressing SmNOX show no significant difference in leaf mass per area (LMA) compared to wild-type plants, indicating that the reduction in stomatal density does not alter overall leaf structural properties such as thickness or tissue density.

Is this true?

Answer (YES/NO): NO